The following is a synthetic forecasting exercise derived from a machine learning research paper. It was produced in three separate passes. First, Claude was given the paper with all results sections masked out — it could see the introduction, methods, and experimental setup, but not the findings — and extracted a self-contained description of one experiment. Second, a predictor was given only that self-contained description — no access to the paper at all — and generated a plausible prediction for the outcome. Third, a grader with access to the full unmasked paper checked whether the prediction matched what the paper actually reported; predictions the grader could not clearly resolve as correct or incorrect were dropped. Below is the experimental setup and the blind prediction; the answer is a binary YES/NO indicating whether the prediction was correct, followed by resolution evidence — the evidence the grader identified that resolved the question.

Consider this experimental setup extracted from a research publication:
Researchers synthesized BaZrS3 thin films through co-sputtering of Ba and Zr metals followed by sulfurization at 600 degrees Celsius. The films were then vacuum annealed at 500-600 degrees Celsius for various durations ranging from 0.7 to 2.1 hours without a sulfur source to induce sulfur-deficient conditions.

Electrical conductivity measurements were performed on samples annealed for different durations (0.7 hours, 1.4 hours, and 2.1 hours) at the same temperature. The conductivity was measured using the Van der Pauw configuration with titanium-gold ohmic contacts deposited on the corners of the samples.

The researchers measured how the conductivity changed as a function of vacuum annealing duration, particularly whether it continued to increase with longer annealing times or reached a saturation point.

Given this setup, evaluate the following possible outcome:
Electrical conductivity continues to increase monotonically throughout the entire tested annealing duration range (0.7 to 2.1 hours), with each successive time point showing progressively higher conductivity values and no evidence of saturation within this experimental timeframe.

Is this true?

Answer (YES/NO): NO